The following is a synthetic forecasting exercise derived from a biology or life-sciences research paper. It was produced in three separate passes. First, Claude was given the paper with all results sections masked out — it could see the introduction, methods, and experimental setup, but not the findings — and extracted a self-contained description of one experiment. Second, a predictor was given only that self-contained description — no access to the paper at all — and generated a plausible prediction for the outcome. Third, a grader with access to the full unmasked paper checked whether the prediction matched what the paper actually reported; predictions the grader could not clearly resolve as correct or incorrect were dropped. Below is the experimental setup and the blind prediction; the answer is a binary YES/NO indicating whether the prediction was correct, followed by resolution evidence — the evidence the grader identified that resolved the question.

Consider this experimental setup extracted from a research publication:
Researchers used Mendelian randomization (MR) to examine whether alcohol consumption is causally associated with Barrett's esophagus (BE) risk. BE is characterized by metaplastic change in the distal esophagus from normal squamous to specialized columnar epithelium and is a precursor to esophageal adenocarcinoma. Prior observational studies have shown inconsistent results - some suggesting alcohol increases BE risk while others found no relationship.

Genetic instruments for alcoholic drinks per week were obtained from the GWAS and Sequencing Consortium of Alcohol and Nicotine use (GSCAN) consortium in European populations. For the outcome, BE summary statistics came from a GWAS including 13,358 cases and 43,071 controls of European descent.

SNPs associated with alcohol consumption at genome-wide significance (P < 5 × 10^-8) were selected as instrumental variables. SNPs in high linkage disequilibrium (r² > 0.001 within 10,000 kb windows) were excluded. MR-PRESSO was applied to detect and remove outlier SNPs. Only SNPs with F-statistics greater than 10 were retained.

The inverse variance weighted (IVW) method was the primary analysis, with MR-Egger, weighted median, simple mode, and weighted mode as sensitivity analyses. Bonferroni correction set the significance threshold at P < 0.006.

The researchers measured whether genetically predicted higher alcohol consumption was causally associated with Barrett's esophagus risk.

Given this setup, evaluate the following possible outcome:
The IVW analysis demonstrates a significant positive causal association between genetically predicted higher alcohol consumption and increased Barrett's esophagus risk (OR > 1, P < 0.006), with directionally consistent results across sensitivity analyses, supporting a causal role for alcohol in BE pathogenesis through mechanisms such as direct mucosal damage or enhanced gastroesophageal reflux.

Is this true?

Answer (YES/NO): NO